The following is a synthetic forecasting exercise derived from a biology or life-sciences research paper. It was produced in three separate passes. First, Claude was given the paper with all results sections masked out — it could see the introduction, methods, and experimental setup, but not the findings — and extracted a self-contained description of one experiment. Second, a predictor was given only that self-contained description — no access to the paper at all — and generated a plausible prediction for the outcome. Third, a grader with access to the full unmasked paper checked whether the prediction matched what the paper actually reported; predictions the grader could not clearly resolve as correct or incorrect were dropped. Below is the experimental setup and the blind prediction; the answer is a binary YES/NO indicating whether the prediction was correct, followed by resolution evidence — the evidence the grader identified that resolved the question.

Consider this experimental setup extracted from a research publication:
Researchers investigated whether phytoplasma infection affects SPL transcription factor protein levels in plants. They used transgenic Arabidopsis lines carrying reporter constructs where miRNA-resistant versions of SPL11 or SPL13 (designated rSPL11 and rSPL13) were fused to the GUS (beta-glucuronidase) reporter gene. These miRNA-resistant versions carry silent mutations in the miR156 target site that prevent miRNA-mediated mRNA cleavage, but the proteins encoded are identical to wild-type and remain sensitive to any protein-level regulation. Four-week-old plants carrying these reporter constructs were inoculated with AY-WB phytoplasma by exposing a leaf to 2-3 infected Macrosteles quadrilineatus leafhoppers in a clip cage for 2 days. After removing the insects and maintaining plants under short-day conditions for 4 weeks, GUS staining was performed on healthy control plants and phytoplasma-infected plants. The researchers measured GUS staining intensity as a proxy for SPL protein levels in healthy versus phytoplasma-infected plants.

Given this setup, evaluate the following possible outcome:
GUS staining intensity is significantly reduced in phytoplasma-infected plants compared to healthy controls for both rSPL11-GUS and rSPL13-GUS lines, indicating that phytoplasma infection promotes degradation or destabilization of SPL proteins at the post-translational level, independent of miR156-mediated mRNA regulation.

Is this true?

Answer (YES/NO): YES